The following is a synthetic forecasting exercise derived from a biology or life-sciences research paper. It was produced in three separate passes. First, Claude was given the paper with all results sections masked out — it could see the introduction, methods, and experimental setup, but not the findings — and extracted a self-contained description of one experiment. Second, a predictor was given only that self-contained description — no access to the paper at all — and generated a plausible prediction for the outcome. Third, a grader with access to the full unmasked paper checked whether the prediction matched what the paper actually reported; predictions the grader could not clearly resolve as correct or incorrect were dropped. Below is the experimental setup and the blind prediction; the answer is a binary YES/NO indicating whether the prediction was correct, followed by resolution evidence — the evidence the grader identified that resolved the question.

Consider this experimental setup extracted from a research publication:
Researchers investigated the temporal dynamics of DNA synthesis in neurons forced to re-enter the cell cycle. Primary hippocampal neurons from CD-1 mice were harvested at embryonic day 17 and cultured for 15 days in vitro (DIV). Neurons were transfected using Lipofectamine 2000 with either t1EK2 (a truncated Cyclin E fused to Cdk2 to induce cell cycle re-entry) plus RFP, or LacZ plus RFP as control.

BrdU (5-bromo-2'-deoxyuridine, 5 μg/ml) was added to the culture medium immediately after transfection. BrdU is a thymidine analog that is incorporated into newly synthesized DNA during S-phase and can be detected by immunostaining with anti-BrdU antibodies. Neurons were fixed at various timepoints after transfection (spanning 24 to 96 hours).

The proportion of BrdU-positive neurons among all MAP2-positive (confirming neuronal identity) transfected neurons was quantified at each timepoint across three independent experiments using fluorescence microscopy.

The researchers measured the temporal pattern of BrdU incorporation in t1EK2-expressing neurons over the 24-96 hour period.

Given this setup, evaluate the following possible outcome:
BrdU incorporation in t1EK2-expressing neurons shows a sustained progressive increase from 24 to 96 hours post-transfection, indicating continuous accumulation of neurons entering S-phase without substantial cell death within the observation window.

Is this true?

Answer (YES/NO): NO